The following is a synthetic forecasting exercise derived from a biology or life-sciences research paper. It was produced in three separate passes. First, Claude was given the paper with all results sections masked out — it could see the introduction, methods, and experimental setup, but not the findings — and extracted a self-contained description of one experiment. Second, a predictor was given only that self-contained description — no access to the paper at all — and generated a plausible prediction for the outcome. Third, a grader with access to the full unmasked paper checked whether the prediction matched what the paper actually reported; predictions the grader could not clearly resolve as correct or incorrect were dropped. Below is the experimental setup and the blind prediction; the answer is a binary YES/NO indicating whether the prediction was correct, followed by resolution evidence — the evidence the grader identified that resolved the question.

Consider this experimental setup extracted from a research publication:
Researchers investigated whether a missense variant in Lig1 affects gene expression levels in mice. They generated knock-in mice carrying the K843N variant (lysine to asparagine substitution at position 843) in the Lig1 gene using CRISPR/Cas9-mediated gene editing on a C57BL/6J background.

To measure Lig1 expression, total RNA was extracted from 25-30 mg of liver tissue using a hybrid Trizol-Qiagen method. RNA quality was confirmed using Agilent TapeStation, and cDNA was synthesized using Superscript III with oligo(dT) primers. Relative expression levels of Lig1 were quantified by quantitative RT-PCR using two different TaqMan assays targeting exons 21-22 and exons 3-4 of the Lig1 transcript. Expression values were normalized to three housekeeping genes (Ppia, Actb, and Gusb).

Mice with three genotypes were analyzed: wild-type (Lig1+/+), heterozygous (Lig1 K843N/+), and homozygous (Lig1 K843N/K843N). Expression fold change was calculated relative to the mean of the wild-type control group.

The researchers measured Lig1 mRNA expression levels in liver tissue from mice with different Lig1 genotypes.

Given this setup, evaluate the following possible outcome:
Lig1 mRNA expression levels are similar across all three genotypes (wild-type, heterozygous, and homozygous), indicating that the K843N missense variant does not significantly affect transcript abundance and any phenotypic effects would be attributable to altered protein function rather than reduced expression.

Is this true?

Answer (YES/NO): YES